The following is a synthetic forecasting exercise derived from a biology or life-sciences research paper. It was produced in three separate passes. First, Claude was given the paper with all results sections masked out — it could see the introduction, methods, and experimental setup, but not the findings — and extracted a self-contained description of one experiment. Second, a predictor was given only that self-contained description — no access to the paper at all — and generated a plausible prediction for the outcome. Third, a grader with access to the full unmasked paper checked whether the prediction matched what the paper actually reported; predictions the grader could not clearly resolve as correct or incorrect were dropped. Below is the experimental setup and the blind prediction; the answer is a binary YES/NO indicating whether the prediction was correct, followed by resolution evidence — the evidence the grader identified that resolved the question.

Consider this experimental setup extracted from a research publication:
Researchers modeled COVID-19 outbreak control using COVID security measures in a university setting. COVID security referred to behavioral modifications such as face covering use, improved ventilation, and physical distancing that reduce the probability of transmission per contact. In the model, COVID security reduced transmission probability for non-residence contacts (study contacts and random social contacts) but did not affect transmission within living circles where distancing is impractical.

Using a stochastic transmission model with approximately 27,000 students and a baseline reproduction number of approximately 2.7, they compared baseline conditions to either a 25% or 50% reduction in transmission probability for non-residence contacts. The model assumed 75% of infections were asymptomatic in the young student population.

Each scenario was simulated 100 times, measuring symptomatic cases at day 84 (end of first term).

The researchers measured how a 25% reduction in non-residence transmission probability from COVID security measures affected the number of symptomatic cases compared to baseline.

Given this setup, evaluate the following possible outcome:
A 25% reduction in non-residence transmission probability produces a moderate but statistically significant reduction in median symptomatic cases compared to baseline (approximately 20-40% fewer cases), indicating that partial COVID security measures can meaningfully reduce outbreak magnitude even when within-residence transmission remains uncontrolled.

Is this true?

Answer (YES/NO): NO